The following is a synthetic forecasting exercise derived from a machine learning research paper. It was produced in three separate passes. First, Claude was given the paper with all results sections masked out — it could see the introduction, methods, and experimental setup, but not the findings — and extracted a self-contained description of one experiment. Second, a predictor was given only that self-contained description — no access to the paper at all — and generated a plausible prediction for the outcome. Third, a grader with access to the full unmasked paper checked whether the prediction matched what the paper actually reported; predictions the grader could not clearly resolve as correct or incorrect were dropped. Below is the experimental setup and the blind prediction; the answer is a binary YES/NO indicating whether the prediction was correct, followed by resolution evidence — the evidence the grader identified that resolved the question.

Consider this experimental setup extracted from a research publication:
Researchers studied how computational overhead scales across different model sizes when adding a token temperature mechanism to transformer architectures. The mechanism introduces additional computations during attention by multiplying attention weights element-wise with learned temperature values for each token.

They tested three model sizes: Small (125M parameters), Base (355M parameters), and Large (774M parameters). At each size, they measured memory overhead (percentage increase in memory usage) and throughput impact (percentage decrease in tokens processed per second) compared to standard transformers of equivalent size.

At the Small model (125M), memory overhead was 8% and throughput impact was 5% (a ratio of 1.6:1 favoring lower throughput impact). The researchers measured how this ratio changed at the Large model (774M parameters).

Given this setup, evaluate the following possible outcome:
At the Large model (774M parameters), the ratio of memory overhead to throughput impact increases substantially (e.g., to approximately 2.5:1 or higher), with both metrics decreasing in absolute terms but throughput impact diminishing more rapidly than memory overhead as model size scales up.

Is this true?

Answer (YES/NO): NO